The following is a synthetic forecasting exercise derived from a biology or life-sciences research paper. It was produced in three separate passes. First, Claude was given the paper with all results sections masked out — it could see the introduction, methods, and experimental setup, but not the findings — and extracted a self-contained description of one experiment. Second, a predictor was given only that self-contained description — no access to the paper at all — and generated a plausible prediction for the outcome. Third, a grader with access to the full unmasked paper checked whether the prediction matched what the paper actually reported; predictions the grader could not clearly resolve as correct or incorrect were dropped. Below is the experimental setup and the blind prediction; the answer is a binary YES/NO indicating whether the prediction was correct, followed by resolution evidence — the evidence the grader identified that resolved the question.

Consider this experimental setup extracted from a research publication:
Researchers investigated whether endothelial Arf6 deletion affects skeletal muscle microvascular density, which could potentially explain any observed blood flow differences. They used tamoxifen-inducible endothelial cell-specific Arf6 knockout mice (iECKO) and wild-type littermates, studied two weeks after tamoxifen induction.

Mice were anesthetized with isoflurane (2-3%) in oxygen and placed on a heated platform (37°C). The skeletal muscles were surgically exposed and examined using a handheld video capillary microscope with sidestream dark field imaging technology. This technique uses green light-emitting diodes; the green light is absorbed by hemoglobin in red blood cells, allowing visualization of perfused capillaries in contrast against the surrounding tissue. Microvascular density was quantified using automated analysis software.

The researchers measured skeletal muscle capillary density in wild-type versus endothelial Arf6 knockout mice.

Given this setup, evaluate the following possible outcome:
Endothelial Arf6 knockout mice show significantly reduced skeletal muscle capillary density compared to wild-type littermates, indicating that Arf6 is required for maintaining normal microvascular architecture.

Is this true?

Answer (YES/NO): NO